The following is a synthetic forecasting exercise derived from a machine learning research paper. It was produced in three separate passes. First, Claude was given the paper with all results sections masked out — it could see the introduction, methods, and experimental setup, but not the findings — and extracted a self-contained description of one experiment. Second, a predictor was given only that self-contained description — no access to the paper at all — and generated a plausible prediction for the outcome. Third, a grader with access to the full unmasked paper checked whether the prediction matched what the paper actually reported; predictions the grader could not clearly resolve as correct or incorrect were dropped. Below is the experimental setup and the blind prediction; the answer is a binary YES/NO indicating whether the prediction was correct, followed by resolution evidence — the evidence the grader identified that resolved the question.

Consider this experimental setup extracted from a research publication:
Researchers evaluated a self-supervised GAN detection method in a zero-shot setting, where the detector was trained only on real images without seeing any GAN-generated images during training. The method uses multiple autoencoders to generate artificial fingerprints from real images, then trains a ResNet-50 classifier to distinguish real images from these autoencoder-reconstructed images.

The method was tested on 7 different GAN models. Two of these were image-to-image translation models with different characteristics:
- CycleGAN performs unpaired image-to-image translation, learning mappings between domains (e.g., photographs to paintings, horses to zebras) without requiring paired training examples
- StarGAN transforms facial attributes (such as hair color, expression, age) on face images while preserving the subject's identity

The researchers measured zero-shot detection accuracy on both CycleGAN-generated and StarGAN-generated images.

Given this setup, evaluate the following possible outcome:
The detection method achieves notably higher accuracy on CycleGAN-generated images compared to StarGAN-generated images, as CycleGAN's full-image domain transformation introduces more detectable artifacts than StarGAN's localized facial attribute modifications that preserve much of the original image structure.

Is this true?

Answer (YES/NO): NO